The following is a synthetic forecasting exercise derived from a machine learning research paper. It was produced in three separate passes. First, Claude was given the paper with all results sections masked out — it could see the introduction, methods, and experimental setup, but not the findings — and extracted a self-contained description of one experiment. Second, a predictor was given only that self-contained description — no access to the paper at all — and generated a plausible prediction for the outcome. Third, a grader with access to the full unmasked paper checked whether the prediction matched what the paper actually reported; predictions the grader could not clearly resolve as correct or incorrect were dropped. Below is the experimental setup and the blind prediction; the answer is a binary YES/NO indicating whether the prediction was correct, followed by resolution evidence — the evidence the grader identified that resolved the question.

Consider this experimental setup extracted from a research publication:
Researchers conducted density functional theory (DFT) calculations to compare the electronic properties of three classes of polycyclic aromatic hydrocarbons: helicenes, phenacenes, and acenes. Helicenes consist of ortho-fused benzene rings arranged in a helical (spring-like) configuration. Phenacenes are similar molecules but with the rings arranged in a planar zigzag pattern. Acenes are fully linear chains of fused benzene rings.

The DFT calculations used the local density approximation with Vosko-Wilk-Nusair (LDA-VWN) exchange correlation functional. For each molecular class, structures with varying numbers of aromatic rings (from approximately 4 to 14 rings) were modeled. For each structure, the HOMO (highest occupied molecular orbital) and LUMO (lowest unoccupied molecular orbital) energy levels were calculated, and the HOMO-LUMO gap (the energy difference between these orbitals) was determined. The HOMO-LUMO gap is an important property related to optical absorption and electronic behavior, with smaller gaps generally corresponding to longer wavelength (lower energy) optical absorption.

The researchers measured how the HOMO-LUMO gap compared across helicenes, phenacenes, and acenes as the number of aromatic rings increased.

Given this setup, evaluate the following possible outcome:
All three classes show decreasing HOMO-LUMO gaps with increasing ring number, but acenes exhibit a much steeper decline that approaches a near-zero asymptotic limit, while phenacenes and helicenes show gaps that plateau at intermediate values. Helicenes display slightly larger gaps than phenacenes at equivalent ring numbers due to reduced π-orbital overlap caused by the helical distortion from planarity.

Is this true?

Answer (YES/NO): NO